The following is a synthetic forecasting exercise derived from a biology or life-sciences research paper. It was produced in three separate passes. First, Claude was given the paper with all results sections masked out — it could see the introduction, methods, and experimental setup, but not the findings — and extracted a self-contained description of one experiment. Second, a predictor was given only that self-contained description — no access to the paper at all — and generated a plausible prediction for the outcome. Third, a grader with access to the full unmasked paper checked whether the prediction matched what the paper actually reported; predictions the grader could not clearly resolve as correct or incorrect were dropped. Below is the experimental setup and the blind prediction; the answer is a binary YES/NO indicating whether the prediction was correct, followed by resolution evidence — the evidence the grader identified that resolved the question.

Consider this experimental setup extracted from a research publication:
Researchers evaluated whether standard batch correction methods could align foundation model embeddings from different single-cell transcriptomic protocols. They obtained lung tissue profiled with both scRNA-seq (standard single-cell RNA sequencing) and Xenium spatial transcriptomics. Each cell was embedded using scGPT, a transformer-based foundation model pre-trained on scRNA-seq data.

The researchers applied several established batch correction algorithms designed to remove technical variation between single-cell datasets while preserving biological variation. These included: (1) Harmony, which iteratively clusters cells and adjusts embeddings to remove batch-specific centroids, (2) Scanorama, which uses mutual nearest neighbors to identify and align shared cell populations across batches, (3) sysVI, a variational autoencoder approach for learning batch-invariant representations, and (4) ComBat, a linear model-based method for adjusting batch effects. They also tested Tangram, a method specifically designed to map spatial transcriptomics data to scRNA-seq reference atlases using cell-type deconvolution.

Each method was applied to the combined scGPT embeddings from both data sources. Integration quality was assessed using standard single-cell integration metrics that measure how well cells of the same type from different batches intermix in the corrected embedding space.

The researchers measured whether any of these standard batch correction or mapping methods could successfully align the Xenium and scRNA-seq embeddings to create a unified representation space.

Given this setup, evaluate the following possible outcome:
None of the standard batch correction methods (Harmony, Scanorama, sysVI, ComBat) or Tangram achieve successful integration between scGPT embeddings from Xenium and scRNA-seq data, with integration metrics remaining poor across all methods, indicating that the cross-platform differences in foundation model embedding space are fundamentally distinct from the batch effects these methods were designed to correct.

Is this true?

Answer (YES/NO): YES